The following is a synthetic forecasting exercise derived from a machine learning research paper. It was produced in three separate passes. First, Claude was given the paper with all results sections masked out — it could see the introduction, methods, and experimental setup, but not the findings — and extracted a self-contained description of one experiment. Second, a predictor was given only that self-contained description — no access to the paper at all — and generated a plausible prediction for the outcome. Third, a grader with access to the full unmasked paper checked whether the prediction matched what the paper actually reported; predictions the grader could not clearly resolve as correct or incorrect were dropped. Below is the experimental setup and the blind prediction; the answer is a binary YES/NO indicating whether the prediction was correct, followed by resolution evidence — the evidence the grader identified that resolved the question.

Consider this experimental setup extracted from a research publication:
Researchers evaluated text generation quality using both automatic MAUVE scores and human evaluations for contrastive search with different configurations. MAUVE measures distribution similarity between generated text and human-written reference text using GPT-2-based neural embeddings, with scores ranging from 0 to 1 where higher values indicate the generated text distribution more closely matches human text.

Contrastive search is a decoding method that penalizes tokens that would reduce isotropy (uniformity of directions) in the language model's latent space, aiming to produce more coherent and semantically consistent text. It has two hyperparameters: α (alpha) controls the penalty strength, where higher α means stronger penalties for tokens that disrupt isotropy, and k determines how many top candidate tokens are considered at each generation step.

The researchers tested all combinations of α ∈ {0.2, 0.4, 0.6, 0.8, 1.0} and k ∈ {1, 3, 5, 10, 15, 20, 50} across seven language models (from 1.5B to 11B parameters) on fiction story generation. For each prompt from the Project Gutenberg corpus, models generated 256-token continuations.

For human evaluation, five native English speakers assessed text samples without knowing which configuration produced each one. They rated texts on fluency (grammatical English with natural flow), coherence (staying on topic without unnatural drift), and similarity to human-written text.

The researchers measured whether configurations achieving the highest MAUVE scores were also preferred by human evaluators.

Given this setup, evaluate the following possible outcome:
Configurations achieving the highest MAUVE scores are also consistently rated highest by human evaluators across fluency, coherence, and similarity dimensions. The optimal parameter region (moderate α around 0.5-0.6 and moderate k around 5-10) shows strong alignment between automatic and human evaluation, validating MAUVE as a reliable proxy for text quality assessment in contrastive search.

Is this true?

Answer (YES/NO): NO